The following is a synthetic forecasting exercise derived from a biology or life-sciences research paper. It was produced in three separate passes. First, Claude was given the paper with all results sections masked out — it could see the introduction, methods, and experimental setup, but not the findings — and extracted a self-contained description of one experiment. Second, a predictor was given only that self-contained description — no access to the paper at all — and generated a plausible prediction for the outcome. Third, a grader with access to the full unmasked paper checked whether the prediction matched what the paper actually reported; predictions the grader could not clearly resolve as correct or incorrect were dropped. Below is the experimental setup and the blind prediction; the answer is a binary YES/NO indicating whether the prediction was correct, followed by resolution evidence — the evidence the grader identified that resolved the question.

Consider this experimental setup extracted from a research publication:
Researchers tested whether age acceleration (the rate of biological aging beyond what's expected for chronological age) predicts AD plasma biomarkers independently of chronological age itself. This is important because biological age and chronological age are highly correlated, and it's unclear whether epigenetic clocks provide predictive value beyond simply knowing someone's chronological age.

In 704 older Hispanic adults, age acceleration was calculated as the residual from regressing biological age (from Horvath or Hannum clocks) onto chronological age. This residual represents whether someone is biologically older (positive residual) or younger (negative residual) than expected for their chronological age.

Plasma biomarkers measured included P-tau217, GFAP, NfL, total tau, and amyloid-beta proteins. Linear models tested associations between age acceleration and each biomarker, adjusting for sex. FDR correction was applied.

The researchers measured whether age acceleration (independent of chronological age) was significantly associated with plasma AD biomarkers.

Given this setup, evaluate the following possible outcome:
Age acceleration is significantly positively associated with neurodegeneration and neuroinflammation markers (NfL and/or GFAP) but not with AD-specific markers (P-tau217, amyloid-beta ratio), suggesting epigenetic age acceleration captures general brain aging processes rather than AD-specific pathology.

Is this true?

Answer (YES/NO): NO